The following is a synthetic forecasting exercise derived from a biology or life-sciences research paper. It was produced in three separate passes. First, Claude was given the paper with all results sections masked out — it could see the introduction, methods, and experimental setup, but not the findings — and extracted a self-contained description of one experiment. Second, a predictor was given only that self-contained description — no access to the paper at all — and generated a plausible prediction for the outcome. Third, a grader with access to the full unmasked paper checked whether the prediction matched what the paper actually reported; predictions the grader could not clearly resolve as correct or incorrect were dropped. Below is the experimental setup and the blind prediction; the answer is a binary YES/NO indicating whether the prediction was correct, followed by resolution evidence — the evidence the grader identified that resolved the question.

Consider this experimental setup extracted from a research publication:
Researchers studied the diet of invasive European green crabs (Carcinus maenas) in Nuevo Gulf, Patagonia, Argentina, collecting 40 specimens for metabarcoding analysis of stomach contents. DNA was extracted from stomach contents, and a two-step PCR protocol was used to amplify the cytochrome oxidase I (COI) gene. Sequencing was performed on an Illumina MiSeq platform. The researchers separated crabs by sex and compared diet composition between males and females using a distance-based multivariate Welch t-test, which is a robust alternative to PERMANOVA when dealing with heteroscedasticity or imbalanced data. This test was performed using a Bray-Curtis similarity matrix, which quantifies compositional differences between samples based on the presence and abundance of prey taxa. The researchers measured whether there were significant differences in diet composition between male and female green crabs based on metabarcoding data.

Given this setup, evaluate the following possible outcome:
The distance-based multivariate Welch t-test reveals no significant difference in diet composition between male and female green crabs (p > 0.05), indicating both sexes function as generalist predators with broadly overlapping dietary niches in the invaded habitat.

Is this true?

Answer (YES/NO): YES